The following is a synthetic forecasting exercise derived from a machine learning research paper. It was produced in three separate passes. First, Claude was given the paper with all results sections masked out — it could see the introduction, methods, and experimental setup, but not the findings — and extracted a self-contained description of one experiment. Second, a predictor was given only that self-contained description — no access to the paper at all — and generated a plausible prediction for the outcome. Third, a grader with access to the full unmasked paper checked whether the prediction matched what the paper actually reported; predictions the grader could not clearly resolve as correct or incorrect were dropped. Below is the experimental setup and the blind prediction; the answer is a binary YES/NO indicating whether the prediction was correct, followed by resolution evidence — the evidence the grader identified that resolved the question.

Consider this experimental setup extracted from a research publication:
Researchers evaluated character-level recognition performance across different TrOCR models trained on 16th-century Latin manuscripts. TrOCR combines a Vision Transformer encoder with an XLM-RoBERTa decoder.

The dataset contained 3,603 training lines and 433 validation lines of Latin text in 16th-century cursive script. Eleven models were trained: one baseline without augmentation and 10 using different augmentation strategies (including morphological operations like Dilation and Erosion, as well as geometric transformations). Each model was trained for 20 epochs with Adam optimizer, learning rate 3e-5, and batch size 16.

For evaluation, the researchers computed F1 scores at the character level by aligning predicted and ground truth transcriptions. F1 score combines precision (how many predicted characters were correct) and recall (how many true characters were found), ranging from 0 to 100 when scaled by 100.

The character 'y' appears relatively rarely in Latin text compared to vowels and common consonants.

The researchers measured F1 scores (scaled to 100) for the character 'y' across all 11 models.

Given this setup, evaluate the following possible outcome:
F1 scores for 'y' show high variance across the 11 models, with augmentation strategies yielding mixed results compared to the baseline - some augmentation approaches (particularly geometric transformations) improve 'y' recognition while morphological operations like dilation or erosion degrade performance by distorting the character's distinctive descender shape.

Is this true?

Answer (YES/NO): NO